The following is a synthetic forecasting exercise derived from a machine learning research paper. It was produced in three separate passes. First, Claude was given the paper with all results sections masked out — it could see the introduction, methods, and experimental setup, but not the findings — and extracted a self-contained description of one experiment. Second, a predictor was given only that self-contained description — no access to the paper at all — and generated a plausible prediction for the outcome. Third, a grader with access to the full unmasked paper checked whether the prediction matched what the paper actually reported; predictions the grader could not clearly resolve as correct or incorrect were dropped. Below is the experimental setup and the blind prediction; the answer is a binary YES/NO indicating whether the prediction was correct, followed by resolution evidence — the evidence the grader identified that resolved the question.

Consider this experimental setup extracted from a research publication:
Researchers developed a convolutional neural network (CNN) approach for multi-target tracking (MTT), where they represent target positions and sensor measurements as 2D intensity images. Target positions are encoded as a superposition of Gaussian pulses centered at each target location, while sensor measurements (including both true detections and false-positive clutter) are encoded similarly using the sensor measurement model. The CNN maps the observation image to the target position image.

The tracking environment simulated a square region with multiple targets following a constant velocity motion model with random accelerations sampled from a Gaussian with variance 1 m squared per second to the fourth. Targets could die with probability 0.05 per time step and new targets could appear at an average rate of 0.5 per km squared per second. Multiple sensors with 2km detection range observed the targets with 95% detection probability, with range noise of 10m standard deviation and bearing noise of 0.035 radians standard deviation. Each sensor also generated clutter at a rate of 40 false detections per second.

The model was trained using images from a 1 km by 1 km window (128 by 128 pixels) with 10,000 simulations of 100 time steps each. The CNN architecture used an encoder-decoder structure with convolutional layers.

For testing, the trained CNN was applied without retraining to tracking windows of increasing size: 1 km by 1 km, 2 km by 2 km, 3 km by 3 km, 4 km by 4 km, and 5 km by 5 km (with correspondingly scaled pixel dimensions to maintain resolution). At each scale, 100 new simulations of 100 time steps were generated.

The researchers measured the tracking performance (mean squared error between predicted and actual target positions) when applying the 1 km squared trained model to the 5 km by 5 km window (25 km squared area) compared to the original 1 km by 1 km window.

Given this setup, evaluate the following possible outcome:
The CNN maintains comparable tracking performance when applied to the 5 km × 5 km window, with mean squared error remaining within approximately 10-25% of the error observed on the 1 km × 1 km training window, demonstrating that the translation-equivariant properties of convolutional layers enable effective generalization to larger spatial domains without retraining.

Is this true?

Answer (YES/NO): NO